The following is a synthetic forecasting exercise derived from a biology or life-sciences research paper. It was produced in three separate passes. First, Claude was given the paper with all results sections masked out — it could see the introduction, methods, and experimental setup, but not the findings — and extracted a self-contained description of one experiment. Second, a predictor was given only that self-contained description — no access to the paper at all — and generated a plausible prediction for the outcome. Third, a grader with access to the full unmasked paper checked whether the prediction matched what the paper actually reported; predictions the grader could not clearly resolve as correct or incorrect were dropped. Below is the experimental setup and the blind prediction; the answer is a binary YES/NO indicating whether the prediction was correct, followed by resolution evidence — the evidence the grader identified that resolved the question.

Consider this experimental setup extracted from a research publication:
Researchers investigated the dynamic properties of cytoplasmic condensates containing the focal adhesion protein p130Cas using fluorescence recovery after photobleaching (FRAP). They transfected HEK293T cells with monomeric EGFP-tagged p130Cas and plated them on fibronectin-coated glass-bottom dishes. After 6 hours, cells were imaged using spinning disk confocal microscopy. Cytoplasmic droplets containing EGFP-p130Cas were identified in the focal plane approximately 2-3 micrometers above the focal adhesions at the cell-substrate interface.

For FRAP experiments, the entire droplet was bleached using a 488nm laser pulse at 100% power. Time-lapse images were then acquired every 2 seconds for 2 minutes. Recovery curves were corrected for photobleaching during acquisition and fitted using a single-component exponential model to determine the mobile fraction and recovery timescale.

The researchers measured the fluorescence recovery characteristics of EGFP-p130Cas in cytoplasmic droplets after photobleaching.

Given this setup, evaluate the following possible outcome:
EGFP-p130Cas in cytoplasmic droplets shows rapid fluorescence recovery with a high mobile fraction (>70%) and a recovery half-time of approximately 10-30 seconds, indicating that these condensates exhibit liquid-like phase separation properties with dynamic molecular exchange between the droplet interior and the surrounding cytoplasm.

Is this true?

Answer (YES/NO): YES